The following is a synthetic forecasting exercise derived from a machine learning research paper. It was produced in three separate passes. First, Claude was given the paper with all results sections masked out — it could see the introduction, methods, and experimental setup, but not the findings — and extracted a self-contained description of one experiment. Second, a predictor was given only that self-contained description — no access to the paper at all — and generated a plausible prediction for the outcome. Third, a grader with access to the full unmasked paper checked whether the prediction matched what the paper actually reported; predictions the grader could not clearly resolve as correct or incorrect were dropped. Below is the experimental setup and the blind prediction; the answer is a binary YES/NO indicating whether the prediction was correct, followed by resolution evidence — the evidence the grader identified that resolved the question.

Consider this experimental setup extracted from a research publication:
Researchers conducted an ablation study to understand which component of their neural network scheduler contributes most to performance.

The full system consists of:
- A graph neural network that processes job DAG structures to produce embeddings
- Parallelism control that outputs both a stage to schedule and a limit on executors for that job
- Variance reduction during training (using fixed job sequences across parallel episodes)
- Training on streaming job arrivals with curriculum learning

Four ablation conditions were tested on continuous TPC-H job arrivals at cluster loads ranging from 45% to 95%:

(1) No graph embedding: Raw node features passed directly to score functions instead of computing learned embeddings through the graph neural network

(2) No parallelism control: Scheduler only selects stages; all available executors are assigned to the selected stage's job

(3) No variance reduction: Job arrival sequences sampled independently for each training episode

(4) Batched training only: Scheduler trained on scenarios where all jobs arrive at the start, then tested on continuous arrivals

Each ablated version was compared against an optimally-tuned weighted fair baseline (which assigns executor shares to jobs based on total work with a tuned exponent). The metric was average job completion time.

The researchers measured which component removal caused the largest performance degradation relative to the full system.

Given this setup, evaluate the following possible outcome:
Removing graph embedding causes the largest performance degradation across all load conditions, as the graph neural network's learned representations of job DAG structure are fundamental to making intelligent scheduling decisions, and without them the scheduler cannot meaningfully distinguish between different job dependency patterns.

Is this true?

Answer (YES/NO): NO